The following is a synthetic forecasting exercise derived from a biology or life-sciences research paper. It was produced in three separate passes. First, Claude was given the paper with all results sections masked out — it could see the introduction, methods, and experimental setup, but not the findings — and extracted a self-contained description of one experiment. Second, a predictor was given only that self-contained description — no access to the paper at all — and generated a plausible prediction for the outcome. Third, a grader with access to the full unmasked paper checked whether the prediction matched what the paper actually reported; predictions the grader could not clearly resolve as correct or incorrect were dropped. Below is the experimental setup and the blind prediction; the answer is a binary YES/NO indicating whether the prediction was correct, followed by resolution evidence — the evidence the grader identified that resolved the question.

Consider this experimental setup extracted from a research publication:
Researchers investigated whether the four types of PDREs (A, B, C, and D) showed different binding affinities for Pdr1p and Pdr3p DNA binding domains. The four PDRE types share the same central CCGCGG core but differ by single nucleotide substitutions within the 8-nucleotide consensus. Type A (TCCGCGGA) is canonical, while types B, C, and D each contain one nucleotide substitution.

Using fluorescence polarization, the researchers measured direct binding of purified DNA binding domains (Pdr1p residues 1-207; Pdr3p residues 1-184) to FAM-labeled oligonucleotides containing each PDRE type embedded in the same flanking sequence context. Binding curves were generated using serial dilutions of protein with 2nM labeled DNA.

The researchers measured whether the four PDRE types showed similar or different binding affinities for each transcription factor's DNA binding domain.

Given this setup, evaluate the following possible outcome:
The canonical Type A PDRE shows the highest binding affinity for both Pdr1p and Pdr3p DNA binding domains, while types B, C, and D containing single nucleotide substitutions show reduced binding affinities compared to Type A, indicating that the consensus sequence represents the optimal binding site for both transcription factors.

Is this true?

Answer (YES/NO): NO